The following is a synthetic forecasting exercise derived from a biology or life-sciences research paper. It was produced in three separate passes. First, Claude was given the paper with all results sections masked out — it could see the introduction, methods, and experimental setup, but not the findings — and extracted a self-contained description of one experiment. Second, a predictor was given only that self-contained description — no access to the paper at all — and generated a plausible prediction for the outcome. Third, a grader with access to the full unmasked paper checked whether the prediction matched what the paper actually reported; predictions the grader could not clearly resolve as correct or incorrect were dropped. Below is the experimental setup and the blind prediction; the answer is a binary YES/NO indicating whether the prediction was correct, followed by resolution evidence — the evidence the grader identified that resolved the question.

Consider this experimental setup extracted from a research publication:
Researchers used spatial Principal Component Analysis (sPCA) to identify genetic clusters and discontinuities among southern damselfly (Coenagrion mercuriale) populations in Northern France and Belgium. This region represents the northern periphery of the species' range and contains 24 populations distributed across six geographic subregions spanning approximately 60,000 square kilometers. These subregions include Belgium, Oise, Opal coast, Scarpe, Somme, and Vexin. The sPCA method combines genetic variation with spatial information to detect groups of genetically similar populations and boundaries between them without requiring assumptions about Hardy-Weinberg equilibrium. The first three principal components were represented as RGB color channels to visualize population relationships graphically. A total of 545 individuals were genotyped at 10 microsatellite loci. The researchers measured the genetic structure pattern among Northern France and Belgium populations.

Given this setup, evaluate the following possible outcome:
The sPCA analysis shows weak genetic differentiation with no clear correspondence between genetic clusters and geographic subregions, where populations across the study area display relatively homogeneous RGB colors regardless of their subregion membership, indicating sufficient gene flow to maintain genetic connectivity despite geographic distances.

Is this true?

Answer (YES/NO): NO